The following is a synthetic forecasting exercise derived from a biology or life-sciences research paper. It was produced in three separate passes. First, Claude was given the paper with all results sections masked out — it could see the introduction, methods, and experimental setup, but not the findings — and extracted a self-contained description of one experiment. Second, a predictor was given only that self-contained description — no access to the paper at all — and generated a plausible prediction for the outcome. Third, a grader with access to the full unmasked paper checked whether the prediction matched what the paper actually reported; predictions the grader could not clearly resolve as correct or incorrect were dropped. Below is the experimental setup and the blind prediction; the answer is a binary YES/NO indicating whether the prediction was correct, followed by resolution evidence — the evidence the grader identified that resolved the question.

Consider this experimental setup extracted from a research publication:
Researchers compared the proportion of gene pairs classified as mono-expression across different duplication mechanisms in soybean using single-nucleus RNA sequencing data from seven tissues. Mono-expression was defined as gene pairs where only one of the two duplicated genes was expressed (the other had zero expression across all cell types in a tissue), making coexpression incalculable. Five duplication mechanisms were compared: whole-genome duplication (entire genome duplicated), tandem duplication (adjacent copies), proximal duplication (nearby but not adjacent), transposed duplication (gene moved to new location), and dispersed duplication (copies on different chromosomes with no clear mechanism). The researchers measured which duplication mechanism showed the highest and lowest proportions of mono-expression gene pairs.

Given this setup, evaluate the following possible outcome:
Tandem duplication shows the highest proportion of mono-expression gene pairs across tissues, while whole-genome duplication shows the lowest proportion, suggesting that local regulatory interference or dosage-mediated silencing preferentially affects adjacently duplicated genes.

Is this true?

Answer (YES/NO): NO